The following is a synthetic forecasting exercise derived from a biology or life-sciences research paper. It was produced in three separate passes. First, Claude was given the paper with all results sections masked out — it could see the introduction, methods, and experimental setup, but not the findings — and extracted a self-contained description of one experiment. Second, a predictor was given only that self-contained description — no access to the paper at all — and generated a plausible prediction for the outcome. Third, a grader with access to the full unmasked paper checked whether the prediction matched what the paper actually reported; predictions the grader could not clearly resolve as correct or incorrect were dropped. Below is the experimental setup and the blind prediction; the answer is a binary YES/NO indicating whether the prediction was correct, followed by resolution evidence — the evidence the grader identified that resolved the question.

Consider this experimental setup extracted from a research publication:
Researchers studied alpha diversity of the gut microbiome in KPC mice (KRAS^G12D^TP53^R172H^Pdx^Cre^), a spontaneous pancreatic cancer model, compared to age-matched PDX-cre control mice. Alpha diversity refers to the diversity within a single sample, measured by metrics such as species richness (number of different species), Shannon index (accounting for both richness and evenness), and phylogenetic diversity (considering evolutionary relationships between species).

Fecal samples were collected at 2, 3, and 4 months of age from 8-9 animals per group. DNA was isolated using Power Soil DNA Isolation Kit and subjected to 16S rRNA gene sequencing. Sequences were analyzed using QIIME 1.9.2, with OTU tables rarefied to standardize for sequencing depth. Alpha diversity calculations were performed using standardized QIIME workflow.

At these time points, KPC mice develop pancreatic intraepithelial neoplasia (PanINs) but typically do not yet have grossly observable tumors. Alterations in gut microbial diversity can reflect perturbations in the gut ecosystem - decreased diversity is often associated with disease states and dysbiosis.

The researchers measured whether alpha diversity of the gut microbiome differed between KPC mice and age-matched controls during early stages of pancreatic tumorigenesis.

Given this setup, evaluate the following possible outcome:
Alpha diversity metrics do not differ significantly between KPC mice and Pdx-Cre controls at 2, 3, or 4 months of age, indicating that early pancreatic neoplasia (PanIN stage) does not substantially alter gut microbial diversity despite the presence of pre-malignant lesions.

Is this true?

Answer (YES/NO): NO